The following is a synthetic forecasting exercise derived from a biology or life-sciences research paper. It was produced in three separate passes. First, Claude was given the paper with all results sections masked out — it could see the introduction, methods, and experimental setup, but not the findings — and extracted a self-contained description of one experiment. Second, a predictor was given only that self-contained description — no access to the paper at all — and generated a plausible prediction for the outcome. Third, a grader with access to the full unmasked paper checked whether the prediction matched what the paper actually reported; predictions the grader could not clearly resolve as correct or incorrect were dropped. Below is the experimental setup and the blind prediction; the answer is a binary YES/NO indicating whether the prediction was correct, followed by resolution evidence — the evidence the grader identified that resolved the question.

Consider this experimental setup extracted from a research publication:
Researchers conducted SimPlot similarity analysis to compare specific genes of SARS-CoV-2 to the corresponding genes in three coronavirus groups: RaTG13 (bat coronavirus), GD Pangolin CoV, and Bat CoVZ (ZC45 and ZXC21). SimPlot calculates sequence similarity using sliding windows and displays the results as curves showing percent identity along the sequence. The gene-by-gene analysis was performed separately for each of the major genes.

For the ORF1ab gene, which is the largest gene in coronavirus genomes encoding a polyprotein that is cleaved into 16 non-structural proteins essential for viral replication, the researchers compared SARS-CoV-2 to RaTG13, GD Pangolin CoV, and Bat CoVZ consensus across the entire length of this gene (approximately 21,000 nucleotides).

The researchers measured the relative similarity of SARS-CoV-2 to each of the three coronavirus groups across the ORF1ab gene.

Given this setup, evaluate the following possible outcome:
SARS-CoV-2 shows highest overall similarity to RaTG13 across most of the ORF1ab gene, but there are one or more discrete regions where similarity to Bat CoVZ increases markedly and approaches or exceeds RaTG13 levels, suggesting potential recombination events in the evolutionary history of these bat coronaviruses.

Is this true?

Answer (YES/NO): YES